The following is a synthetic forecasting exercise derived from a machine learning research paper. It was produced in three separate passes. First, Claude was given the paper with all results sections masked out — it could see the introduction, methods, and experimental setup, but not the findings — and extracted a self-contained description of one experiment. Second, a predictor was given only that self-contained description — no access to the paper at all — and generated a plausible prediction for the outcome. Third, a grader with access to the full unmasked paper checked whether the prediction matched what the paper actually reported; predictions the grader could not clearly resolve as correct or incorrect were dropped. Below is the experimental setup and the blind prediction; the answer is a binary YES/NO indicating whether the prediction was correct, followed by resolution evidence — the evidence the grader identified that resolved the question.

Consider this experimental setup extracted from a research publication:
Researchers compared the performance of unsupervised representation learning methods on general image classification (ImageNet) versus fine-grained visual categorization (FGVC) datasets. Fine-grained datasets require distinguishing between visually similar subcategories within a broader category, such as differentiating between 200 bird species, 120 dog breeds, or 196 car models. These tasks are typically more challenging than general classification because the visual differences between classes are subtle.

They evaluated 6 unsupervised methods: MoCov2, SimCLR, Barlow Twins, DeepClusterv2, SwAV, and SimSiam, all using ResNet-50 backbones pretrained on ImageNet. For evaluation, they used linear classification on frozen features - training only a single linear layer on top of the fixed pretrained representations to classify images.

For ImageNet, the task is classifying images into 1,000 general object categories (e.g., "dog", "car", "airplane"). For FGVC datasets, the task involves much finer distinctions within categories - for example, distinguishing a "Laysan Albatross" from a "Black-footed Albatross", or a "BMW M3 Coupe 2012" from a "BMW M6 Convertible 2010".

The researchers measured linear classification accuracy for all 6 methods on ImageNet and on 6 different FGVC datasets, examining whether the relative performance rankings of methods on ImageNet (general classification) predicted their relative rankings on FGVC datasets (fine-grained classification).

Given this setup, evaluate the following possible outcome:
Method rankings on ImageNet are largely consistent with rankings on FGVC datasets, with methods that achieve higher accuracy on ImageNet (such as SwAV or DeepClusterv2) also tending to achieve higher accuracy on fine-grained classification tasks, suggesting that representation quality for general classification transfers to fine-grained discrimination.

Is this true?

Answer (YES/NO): NO